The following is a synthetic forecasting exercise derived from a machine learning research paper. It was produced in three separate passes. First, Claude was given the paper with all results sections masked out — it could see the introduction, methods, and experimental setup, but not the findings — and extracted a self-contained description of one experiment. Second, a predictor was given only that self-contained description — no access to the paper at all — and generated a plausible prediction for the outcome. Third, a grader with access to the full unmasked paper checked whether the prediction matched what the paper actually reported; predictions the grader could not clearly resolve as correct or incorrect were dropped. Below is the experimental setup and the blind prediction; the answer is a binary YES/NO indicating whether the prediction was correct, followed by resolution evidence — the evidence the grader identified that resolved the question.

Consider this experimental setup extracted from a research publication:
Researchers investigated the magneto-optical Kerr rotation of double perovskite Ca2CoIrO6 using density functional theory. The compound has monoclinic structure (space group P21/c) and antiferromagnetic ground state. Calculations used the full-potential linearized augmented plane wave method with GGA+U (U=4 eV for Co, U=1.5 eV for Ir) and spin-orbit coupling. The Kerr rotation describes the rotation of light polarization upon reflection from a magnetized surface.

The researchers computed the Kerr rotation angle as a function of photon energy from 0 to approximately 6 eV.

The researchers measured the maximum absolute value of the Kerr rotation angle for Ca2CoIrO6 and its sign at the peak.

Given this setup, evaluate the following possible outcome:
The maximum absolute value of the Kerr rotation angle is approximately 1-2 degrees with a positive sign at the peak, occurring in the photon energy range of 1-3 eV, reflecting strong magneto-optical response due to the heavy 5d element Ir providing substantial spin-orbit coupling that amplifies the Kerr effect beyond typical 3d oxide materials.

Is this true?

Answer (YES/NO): NO